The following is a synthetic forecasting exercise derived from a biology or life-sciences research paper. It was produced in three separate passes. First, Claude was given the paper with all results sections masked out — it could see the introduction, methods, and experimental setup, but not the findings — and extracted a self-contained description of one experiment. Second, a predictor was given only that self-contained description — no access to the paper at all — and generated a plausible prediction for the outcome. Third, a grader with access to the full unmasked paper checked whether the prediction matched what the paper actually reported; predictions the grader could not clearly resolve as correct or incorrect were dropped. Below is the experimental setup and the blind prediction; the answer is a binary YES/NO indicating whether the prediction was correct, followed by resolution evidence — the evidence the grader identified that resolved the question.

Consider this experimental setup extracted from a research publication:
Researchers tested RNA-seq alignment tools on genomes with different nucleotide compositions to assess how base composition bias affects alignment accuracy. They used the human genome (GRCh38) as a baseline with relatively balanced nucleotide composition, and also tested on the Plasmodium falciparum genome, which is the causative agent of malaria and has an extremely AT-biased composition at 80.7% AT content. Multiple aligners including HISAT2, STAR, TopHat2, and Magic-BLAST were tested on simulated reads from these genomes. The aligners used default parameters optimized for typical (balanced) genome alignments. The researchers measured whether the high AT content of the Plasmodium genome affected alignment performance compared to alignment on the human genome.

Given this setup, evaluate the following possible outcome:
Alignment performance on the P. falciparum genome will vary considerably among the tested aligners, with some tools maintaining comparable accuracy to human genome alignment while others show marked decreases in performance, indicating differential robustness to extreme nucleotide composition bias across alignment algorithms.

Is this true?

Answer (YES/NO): NO